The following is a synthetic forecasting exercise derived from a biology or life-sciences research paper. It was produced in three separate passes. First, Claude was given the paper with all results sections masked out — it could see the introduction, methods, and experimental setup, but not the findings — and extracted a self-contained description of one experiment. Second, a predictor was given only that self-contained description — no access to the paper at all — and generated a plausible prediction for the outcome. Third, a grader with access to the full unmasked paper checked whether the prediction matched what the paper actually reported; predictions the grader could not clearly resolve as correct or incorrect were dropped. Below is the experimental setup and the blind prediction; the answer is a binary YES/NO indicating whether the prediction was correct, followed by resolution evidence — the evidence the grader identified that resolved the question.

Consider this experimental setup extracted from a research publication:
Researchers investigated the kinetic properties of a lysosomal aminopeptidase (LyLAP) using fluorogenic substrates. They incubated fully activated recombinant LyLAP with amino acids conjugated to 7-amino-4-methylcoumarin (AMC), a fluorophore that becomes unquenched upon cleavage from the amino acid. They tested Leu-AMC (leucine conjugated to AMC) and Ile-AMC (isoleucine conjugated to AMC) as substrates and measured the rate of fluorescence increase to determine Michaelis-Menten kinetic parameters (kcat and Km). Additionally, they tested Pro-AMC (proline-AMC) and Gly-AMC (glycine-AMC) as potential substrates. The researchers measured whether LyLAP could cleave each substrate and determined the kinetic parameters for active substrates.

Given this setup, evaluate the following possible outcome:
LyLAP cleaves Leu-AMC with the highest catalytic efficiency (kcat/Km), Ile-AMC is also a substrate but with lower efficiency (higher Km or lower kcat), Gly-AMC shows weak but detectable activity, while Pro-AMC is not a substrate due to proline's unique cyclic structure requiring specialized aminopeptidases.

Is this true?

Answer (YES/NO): NO